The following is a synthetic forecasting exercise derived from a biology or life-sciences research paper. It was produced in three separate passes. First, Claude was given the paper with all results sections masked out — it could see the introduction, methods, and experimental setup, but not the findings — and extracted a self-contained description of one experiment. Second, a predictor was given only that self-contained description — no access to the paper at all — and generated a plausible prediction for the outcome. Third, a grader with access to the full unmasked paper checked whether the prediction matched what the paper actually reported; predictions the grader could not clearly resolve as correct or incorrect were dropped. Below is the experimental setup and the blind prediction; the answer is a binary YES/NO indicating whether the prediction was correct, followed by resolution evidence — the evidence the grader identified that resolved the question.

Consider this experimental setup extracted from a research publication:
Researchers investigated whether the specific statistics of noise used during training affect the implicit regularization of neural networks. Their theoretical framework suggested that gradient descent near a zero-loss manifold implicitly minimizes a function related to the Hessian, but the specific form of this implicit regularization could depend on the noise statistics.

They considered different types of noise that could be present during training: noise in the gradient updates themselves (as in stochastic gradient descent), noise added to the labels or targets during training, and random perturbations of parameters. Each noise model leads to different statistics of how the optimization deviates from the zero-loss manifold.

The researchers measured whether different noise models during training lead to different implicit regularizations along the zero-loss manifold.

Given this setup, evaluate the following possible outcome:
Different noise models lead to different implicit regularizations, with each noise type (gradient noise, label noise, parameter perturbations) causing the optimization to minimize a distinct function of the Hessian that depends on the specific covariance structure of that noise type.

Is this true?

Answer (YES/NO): YES